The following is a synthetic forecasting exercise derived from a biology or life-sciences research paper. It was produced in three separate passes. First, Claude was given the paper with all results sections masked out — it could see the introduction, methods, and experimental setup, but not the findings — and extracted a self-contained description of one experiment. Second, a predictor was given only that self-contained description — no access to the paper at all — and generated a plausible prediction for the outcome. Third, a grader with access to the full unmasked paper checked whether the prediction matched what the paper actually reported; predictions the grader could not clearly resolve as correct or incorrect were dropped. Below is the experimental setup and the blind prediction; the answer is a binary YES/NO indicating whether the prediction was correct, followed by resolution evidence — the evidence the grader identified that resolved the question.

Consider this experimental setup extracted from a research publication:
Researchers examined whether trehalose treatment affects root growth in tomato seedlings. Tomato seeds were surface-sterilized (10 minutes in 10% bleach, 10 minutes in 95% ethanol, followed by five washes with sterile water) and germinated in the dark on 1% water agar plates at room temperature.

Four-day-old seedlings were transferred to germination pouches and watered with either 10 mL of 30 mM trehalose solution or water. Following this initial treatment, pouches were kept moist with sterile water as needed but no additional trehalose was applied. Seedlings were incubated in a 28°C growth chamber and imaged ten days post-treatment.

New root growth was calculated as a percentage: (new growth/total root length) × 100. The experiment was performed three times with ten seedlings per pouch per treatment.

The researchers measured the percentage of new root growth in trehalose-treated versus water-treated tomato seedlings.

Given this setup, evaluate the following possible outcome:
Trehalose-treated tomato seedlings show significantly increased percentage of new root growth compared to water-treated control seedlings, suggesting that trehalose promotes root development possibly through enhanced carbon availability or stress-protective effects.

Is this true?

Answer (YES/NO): NO